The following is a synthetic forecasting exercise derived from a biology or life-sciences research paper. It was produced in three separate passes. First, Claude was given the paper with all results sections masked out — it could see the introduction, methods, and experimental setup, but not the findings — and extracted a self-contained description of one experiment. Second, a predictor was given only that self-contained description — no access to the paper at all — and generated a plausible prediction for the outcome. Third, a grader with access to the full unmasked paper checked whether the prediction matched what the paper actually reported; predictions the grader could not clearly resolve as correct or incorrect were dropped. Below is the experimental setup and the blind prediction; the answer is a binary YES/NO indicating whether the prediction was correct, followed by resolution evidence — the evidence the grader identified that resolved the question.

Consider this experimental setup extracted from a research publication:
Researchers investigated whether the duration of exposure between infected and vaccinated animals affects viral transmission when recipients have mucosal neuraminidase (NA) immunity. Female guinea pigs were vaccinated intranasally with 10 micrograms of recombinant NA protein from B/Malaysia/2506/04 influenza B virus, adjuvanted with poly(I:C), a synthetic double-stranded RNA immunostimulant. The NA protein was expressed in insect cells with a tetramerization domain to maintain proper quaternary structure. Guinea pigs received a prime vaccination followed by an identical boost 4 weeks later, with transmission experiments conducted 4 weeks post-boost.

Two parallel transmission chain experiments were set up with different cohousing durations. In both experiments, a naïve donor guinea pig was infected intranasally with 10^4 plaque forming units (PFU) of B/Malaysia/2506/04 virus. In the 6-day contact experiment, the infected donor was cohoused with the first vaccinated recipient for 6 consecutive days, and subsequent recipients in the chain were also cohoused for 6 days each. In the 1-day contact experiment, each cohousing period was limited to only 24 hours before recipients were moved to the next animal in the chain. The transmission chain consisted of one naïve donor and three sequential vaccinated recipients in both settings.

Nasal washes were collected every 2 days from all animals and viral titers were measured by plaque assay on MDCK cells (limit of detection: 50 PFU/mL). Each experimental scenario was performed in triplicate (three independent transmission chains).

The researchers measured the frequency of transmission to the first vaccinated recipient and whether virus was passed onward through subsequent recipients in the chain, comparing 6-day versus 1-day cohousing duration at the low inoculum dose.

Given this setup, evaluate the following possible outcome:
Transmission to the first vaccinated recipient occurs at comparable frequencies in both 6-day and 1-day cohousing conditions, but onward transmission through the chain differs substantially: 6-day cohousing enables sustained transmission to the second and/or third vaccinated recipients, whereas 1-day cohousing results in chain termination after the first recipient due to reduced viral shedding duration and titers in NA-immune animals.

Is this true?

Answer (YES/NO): NO